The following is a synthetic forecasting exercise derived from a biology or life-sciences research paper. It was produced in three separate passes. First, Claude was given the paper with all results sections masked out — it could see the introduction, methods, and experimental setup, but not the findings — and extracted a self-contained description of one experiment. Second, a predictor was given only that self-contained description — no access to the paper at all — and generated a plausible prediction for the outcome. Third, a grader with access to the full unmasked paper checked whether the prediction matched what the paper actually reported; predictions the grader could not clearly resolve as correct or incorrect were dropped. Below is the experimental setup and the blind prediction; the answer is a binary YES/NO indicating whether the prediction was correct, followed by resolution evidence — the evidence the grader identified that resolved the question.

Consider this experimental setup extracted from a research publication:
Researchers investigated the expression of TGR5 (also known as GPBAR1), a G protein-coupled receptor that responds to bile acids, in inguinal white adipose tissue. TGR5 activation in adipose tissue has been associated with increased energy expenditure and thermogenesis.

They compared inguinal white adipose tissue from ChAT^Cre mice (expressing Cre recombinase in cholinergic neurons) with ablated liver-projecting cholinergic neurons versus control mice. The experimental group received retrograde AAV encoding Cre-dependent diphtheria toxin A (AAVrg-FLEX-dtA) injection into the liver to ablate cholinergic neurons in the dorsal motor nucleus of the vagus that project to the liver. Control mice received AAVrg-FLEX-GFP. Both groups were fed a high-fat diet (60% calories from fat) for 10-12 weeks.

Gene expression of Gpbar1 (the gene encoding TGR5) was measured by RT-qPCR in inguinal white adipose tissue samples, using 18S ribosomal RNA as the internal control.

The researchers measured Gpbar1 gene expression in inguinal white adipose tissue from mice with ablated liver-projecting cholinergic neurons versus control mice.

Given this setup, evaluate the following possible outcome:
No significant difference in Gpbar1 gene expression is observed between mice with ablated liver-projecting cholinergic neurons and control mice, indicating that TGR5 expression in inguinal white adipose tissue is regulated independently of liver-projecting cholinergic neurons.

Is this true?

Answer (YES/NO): NO